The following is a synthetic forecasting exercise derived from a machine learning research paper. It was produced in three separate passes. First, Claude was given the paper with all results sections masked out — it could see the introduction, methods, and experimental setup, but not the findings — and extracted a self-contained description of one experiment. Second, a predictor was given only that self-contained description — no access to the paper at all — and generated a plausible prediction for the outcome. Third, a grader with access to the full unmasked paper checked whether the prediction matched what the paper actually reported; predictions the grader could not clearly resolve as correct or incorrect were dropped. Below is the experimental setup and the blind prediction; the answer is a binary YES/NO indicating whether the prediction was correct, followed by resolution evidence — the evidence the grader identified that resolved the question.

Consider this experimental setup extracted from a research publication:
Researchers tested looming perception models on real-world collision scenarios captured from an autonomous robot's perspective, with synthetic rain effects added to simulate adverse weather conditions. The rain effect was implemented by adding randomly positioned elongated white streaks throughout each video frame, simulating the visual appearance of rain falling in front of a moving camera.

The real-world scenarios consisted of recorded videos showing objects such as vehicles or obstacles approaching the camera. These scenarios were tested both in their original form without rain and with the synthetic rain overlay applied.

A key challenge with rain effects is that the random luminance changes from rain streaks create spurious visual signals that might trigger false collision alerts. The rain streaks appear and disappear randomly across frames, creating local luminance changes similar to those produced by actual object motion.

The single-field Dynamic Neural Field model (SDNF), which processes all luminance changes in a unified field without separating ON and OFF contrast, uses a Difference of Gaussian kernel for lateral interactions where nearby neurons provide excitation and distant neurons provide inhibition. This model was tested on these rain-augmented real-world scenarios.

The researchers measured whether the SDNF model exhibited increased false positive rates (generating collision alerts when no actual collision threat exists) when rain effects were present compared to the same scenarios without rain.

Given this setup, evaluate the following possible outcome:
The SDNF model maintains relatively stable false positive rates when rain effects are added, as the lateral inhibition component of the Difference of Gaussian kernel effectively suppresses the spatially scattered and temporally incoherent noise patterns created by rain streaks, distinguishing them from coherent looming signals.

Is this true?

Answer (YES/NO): NO